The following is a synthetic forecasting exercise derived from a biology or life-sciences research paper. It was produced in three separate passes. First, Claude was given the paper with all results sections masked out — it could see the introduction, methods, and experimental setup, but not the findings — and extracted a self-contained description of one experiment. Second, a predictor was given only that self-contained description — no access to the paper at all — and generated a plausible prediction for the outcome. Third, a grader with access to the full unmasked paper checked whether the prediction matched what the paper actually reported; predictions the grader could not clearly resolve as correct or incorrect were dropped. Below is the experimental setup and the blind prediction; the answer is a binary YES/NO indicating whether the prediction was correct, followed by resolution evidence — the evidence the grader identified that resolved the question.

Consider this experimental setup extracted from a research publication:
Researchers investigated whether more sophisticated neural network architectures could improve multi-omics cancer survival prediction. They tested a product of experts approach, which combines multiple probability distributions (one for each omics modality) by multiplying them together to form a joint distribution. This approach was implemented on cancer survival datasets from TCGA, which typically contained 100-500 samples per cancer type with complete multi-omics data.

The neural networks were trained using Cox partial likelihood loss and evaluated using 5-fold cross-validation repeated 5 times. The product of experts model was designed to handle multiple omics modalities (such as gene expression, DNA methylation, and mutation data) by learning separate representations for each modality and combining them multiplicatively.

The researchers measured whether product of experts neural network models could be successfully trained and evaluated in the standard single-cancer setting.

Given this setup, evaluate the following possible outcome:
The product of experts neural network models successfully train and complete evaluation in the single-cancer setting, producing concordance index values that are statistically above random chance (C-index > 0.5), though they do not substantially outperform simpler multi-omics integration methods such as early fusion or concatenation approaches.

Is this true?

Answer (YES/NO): NO